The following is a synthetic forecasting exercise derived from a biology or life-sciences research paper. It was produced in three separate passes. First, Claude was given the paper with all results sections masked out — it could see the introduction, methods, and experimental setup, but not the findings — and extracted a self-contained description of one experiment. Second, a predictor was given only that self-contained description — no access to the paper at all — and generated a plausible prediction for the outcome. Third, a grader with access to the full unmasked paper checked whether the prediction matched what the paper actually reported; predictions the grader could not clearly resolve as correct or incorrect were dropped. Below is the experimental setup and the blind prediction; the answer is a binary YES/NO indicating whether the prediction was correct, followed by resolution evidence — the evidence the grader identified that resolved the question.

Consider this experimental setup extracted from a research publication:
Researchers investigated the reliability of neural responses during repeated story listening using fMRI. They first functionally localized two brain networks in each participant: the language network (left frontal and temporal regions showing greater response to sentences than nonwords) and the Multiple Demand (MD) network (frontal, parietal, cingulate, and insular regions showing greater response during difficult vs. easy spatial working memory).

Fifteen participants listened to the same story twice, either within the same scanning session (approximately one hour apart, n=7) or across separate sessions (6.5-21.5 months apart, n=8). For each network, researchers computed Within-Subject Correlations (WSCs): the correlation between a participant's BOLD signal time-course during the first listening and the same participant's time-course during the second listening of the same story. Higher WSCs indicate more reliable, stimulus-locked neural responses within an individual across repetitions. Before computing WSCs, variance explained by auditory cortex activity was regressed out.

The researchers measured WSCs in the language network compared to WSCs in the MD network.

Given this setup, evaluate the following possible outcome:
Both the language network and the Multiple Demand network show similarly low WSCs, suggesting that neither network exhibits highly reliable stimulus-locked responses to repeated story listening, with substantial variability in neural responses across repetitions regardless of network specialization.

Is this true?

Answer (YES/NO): NO